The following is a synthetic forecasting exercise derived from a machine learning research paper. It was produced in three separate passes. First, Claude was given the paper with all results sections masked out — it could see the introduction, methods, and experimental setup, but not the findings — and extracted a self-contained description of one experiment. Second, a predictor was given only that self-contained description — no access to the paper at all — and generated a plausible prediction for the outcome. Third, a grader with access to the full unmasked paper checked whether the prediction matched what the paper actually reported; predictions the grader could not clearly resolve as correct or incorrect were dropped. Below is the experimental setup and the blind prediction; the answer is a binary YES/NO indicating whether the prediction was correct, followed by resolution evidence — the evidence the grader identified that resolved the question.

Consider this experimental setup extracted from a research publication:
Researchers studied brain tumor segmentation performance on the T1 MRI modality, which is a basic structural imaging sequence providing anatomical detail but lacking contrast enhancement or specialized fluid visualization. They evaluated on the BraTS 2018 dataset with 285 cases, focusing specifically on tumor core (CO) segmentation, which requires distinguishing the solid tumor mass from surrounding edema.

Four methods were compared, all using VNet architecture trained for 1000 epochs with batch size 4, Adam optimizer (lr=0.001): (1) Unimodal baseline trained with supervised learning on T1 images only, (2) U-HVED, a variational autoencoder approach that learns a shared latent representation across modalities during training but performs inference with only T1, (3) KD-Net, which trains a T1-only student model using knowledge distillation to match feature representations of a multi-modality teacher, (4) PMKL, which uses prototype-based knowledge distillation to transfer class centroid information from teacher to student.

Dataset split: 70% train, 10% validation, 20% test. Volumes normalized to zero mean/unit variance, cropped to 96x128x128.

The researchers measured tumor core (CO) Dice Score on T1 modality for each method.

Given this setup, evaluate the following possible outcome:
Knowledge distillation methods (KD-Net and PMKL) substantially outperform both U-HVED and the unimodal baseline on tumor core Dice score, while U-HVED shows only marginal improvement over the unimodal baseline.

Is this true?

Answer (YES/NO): NO